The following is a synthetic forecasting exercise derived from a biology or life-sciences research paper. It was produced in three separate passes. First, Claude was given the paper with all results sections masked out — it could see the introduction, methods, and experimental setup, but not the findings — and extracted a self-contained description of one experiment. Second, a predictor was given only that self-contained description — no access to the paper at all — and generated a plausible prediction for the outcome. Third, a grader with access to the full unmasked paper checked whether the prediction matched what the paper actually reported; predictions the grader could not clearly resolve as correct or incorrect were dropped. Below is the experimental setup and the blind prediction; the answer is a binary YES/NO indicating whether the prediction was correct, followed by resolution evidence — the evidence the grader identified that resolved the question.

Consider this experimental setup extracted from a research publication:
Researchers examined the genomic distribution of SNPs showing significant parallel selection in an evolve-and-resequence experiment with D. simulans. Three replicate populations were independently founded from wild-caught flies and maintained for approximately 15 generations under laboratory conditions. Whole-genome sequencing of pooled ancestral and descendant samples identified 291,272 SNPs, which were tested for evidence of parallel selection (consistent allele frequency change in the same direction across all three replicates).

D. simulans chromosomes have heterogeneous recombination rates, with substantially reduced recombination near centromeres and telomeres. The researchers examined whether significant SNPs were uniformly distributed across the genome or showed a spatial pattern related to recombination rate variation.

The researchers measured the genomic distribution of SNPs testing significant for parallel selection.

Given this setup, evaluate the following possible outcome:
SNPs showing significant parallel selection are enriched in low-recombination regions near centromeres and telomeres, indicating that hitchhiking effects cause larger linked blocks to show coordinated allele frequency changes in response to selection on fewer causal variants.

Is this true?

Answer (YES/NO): YES